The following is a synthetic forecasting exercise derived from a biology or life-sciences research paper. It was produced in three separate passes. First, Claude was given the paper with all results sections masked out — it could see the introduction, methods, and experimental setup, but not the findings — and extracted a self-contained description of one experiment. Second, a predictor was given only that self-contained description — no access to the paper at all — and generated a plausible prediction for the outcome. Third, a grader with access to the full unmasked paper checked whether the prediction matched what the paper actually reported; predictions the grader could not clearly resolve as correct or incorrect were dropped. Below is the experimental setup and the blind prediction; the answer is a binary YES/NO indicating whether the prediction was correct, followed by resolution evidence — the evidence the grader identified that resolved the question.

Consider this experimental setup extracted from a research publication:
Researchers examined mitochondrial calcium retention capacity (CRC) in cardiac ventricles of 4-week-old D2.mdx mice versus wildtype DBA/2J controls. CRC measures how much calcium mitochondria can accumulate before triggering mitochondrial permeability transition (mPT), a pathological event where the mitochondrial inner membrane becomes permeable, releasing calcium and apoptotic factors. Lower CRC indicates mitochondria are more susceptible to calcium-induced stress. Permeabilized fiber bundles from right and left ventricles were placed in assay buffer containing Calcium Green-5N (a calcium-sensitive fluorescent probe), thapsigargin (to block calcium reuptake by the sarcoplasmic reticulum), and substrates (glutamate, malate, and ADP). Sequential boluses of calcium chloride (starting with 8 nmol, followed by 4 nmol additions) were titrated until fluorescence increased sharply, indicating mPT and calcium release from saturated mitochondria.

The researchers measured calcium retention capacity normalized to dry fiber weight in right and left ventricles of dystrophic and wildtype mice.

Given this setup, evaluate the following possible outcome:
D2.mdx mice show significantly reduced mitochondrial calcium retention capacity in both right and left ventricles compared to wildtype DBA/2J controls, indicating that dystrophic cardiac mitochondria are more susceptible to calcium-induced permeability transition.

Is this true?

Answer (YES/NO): NO